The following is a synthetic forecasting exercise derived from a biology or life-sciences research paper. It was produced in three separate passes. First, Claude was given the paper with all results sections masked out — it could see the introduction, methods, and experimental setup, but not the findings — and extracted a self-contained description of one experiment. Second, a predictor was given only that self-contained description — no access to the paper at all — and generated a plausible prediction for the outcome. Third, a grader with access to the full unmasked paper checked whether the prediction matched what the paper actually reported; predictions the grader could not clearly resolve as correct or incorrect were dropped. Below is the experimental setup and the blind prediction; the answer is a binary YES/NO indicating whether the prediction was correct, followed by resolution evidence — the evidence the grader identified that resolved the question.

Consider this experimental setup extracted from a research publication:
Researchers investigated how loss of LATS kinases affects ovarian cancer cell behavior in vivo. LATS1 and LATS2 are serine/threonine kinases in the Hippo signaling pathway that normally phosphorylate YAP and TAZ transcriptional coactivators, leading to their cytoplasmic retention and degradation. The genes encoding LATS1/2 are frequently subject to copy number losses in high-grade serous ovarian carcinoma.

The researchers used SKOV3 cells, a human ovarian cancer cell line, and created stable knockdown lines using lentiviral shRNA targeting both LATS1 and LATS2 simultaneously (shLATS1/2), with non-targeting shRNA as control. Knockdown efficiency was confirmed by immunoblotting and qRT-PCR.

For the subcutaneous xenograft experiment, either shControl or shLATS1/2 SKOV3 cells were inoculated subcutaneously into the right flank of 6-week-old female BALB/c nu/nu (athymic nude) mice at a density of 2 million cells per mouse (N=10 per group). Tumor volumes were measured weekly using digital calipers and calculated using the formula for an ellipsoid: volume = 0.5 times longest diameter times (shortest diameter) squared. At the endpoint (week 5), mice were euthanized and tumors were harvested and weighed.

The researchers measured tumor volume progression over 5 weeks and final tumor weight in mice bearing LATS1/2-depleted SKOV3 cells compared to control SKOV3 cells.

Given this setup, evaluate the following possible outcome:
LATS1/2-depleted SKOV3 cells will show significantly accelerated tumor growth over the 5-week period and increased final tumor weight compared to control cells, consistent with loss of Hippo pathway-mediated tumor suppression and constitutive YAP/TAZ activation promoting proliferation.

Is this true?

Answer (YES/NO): YES